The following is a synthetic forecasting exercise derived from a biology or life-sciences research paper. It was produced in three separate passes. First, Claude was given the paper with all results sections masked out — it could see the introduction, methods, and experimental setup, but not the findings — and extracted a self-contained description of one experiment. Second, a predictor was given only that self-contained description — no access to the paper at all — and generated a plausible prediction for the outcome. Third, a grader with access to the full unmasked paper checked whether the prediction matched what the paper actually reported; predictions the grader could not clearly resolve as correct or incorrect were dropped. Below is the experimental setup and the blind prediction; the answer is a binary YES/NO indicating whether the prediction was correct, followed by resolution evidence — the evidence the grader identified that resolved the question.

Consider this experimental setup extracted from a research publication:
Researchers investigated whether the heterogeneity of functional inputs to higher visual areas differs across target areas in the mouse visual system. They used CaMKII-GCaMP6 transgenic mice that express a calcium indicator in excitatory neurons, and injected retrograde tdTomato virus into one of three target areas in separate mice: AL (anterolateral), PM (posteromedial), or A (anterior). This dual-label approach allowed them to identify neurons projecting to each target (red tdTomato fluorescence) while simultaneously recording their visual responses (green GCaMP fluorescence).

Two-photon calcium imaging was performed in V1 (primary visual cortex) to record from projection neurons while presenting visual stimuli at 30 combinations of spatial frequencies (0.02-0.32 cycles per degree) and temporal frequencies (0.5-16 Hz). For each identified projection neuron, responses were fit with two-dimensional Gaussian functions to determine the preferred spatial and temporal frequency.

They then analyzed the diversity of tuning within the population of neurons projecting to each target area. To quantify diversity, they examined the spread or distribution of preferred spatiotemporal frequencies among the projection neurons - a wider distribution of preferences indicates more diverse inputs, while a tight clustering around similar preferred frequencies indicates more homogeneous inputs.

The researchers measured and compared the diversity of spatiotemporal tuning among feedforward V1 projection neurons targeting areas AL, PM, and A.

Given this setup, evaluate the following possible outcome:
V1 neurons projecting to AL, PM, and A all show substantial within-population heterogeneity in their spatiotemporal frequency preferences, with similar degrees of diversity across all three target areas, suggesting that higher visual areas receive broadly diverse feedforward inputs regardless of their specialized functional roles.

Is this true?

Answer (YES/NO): NO